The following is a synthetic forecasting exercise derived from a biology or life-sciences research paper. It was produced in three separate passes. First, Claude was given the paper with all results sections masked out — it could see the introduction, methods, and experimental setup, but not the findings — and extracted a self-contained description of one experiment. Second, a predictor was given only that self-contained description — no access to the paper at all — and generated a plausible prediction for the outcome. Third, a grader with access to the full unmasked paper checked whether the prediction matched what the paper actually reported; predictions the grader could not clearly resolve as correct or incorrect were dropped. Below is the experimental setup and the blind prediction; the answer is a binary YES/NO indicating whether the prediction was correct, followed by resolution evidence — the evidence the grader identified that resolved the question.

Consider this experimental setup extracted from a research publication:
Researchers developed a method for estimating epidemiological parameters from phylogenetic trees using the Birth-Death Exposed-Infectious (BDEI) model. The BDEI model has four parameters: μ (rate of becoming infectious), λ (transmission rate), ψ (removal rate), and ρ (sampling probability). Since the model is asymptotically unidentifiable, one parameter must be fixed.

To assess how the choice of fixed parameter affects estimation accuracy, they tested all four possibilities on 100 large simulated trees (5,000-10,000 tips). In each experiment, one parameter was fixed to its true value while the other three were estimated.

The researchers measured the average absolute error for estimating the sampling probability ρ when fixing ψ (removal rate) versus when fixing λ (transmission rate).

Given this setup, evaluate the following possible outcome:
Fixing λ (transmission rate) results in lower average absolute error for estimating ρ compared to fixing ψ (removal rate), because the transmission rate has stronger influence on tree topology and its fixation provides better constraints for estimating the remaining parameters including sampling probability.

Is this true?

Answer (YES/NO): NO